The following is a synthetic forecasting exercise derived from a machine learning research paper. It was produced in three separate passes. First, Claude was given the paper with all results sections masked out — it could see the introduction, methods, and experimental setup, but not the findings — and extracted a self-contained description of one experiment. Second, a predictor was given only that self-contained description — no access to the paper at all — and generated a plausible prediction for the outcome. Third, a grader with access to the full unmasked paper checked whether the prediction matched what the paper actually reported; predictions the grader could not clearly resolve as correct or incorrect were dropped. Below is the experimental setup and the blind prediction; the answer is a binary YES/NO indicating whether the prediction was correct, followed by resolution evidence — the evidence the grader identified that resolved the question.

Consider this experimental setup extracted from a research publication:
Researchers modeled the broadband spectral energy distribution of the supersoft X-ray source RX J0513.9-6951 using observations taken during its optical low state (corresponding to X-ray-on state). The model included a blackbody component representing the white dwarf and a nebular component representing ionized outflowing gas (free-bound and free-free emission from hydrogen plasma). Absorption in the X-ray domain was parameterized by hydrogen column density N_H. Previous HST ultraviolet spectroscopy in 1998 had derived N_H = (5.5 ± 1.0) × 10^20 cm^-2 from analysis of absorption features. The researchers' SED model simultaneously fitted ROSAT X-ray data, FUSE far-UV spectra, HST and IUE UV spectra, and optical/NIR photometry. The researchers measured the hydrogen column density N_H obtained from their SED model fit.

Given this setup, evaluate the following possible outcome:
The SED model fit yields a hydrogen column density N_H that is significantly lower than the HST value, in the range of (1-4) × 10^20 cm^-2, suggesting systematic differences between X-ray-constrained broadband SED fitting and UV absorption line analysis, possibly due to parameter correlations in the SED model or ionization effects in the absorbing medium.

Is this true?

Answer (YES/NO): NO